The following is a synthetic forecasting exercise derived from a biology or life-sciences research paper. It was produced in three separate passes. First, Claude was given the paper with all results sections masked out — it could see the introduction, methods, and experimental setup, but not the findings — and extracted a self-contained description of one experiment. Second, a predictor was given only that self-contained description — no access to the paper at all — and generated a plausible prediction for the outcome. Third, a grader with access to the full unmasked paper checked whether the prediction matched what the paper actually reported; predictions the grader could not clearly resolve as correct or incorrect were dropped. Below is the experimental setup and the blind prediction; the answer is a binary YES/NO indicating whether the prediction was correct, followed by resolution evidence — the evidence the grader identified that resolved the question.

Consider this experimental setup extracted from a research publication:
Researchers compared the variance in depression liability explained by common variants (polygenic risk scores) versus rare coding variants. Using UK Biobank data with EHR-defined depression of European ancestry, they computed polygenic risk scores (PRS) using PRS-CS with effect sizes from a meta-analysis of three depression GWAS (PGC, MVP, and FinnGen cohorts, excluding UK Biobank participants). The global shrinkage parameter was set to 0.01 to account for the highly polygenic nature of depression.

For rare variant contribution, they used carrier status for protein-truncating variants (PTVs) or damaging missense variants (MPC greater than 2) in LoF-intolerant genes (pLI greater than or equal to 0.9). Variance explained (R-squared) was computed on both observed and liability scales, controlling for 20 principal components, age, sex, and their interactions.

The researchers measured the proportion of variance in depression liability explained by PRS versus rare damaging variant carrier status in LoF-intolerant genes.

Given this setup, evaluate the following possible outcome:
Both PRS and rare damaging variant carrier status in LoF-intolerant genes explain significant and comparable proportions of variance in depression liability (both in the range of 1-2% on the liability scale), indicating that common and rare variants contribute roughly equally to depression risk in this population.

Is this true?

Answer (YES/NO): NO